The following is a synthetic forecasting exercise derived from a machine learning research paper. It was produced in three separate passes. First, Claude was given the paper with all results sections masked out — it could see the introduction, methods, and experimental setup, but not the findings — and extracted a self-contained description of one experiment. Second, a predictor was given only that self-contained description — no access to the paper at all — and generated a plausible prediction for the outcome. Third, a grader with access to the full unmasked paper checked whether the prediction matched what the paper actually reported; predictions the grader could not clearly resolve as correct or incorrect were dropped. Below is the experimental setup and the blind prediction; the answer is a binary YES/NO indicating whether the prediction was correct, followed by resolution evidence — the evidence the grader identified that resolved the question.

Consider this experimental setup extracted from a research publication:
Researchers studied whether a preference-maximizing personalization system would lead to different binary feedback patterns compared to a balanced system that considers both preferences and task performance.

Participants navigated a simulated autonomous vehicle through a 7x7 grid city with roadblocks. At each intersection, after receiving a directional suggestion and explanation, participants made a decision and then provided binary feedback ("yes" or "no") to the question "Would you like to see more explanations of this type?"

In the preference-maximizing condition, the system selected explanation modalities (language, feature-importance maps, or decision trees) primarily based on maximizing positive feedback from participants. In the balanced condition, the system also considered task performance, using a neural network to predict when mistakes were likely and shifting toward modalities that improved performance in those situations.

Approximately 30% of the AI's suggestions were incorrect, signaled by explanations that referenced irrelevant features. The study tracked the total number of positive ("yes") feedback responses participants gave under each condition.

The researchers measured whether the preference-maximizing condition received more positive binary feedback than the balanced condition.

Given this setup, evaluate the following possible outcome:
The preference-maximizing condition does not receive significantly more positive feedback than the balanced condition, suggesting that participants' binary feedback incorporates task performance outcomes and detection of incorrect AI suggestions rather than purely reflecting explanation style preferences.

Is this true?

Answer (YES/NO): NO